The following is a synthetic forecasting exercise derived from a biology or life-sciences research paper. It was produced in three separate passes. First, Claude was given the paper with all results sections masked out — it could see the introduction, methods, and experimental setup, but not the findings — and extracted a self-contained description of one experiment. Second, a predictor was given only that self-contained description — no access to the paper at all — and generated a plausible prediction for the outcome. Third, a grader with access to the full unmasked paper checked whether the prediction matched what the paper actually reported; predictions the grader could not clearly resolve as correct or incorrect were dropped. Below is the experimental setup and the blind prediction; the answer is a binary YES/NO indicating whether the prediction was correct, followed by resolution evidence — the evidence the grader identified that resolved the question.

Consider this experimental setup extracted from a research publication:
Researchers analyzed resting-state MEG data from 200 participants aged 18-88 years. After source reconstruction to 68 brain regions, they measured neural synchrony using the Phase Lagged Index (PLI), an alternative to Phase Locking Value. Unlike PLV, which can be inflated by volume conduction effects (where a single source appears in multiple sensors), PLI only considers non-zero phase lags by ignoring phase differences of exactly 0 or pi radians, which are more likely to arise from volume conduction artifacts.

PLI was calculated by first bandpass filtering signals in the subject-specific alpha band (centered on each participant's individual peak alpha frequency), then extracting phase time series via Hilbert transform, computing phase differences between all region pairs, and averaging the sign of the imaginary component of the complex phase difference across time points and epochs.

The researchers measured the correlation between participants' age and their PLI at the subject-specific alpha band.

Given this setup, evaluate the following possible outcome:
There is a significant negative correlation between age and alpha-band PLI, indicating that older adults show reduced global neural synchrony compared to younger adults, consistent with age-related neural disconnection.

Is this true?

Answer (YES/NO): NO